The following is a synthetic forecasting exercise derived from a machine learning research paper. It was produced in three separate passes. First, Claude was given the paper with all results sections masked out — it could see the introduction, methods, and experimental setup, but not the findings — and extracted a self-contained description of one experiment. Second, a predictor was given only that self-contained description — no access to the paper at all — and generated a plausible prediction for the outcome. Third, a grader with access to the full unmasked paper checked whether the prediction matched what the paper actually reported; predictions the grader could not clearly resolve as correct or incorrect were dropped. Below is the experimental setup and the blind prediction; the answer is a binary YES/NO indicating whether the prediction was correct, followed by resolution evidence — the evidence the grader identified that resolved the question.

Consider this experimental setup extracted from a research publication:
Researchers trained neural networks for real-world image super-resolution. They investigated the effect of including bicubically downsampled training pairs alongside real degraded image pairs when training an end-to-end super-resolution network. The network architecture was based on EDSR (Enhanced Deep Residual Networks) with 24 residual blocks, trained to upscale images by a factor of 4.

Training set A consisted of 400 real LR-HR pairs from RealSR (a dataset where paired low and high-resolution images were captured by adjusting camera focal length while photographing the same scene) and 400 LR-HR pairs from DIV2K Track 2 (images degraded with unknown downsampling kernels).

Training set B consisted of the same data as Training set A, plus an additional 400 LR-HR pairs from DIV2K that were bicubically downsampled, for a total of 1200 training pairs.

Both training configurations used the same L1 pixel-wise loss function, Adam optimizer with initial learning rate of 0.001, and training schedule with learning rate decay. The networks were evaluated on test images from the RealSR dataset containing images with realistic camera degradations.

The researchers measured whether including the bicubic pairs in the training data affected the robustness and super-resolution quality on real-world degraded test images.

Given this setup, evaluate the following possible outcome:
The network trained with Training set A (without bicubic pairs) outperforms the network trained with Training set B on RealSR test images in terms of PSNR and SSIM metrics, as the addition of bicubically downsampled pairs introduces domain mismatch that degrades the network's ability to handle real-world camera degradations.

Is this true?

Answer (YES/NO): NO